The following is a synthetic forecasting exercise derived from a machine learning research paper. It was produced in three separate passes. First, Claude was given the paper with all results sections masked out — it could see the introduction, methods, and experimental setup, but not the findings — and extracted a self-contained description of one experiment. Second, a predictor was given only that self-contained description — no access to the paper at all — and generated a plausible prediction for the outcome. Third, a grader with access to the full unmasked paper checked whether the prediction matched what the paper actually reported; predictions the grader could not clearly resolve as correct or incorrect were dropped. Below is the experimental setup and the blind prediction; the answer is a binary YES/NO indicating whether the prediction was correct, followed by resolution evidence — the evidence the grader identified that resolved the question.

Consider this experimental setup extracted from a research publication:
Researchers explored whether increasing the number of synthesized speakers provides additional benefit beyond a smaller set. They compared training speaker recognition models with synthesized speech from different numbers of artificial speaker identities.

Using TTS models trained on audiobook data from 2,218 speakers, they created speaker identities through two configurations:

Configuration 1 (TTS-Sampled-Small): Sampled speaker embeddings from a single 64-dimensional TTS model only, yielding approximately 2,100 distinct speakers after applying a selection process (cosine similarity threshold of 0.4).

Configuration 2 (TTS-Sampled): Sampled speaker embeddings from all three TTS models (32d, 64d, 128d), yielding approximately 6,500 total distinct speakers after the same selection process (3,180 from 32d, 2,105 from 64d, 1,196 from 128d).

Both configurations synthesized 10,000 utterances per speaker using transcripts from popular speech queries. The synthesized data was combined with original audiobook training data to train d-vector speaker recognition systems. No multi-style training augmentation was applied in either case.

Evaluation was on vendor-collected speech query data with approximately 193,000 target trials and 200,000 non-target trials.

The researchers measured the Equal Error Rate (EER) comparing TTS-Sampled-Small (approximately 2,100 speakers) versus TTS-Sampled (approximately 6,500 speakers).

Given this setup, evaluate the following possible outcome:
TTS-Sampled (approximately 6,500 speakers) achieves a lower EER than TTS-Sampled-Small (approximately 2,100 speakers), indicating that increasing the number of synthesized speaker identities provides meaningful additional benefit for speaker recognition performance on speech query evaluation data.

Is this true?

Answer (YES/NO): YES